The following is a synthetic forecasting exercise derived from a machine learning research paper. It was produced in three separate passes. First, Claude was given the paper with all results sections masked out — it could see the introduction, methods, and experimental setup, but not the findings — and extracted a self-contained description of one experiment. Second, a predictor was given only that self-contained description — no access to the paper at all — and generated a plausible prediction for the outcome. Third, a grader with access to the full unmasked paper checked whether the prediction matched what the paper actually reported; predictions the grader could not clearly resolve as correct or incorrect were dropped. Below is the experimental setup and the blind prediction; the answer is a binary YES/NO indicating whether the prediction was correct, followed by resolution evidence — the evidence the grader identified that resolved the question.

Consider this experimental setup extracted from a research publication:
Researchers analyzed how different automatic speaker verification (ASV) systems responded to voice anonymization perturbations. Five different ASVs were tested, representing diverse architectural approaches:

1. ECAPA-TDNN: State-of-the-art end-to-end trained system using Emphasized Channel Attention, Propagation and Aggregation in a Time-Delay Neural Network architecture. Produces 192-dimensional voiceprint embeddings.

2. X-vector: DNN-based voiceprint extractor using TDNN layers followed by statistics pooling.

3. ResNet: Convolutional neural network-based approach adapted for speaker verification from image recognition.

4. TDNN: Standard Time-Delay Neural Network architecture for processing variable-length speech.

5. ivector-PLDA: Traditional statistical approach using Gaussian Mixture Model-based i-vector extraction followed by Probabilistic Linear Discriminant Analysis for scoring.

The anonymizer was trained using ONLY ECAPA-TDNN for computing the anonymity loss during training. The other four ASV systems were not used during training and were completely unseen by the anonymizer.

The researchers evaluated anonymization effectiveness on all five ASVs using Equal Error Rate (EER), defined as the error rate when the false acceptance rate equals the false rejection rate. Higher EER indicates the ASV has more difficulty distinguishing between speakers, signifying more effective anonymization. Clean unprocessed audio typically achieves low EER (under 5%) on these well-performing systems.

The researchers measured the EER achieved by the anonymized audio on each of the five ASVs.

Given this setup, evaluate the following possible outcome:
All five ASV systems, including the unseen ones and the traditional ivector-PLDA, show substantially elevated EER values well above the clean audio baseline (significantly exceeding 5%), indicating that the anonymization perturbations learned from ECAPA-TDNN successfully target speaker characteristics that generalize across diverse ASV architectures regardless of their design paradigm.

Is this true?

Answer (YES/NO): YES